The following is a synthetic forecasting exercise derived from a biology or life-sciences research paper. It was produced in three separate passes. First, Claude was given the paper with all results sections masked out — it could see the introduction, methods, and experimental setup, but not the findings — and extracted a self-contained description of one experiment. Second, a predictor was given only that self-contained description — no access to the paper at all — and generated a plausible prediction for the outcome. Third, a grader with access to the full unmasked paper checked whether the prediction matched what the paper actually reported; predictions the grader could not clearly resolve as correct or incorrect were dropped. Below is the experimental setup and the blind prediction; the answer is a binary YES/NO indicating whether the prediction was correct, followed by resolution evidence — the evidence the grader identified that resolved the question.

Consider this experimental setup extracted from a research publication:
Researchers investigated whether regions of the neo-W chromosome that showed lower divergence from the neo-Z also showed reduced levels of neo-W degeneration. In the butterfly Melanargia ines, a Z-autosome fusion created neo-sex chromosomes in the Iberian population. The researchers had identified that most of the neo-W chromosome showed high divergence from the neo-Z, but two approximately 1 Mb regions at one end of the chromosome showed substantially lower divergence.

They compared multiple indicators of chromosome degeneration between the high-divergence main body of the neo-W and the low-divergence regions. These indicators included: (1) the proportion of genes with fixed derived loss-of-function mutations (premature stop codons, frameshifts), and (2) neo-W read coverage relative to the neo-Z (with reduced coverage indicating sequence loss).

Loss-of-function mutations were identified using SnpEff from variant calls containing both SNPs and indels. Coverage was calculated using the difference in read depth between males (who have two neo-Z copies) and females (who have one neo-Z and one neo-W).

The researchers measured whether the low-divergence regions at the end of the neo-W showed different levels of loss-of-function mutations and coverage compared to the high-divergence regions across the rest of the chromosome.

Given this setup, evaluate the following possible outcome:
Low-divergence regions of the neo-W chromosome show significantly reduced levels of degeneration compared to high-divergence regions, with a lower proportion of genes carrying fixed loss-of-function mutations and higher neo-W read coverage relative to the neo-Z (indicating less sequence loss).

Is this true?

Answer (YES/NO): YES